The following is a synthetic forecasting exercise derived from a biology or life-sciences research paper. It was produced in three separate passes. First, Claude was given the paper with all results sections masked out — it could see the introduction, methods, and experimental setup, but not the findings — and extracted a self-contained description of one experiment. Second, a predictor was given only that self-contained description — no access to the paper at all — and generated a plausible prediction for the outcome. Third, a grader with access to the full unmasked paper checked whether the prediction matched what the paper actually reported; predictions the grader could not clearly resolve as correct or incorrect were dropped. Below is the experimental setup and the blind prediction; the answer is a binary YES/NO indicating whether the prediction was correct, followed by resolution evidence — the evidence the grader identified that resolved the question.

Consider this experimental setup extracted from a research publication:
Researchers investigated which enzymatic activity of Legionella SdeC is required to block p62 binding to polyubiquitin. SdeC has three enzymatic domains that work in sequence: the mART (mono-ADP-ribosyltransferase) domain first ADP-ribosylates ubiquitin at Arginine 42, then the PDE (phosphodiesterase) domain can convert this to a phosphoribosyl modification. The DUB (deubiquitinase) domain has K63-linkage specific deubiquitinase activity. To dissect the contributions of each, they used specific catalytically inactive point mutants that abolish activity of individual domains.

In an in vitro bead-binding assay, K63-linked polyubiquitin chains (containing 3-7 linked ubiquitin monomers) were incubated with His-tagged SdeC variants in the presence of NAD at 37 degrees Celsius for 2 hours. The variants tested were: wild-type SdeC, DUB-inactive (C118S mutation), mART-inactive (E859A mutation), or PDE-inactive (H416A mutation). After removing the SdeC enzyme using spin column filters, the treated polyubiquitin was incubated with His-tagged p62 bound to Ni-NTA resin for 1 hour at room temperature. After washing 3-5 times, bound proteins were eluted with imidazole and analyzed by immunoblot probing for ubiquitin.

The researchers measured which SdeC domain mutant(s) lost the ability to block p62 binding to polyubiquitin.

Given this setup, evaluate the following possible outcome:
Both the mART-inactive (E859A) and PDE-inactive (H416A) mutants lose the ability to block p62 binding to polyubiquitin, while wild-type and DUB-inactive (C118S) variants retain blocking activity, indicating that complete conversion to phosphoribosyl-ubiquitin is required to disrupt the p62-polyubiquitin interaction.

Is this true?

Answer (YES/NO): NO